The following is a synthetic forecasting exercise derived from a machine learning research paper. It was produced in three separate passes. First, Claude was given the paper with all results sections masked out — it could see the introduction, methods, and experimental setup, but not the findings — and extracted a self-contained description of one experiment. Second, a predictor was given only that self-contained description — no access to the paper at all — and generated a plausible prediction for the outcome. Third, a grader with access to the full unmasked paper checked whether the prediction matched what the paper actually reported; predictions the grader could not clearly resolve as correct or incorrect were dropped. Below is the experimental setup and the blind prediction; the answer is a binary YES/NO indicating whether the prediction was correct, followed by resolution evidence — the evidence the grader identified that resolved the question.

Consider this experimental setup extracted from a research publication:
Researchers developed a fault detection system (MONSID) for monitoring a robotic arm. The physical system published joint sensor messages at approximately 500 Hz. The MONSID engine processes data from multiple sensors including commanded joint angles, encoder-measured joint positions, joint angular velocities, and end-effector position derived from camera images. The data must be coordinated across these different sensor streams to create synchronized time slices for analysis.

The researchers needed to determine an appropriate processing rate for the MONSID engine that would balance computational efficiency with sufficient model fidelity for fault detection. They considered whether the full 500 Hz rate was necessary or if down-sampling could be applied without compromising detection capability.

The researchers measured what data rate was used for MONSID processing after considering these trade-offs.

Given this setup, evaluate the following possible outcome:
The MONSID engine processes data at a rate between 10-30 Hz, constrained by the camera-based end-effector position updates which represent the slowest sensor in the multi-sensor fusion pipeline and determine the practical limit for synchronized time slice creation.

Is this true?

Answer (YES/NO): NO